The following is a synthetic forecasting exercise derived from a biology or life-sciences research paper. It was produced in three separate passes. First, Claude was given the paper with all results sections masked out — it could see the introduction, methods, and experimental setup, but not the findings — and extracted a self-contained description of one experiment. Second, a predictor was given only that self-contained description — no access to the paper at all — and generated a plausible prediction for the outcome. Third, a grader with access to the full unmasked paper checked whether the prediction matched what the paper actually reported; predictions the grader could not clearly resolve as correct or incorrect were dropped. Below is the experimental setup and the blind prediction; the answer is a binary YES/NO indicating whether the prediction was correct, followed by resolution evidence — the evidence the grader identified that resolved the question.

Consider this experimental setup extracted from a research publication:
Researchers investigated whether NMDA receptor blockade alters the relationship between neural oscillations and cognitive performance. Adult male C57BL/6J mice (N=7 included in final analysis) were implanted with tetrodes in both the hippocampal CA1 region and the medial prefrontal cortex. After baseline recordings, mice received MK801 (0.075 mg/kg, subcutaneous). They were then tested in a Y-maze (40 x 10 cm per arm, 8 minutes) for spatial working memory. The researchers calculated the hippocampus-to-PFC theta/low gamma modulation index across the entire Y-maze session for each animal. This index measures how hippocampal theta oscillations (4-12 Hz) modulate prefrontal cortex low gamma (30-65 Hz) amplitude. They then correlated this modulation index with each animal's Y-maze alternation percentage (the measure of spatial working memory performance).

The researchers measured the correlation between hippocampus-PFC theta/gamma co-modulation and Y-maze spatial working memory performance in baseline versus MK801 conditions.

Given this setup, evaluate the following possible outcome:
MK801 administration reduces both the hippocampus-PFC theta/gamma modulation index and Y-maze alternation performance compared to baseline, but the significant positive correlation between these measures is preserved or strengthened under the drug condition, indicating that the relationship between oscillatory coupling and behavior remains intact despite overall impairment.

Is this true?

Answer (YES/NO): NO